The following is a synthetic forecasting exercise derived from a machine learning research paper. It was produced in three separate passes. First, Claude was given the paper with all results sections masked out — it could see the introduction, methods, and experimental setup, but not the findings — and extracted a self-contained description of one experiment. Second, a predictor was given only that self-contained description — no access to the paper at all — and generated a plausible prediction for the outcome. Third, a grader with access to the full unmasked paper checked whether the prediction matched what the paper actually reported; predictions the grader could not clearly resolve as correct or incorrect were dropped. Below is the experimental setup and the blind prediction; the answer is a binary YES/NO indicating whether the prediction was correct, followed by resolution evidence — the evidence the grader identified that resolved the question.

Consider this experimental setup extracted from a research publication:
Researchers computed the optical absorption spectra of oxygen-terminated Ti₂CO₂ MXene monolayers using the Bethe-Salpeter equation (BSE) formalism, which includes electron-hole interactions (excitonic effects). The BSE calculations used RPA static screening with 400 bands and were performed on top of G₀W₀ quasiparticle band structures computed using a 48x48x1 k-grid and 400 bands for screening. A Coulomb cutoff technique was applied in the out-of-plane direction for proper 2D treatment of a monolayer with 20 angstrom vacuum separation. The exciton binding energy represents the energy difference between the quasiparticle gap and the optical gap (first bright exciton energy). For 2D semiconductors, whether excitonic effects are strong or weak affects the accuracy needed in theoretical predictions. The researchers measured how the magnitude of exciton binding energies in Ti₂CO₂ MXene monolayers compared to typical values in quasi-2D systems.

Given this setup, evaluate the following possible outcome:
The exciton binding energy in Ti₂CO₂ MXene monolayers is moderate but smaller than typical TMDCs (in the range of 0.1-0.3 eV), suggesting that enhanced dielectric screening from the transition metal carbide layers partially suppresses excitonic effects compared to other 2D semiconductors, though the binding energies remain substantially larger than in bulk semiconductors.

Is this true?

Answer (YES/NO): NO